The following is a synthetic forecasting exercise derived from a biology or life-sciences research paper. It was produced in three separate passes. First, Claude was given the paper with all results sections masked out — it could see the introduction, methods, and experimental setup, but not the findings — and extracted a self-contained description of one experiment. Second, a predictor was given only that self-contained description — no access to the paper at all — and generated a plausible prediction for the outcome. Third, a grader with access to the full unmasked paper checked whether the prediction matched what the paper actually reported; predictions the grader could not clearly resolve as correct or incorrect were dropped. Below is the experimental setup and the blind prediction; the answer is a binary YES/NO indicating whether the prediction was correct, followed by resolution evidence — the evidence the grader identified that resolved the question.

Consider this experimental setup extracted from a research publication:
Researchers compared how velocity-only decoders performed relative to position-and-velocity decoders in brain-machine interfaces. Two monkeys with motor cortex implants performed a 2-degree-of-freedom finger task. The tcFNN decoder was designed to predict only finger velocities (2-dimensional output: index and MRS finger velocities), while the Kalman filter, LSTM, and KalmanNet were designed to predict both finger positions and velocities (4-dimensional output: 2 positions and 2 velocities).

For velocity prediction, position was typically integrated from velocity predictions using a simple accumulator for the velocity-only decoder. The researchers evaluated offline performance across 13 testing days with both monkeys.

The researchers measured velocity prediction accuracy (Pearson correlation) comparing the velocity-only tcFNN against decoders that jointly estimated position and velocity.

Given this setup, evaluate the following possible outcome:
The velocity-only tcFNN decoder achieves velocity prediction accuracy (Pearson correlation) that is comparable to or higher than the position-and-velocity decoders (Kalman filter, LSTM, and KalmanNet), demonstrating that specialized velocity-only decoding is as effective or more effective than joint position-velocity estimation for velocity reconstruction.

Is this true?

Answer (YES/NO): NO